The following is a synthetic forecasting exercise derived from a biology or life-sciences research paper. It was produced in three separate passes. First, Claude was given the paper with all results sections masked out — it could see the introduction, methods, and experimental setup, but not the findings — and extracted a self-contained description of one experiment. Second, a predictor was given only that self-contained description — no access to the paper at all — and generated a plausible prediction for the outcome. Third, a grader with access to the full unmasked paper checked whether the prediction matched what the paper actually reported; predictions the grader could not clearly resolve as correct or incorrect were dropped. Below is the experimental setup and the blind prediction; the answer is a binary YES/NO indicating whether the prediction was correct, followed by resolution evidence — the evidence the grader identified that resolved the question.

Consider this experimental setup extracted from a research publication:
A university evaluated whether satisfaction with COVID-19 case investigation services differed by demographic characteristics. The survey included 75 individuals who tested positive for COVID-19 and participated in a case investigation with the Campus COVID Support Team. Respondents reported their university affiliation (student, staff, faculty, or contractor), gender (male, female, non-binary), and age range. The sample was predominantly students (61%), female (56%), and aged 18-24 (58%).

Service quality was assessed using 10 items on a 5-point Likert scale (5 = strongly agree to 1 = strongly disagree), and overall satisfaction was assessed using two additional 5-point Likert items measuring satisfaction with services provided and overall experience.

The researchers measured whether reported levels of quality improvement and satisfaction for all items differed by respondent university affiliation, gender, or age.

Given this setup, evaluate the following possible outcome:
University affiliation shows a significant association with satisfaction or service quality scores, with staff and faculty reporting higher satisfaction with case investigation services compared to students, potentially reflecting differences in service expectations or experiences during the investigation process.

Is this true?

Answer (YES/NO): NO